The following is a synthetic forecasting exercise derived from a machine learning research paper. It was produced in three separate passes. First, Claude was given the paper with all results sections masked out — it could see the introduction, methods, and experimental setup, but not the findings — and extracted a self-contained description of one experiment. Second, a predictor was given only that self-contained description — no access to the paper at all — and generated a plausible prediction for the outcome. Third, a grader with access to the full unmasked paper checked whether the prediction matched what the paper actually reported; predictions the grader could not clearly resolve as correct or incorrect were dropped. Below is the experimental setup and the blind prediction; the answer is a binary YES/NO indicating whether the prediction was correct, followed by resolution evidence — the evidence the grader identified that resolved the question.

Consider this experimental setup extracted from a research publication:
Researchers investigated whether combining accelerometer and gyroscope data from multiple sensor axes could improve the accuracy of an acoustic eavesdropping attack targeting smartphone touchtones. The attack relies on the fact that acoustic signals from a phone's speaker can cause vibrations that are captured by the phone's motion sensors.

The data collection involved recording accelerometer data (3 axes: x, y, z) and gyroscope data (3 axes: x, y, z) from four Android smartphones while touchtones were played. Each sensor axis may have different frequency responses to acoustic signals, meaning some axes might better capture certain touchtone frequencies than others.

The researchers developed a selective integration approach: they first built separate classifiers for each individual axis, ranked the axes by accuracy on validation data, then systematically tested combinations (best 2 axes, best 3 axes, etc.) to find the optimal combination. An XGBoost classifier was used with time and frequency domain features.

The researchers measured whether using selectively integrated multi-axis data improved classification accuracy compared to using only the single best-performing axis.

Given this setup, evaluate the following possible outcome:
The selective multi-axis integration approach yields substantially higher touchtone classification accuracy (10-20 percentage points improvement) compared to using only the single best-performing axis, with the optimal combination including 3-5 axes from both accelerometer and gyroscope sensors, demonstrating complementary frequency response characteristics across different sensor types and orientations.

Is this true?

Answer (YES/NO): NO